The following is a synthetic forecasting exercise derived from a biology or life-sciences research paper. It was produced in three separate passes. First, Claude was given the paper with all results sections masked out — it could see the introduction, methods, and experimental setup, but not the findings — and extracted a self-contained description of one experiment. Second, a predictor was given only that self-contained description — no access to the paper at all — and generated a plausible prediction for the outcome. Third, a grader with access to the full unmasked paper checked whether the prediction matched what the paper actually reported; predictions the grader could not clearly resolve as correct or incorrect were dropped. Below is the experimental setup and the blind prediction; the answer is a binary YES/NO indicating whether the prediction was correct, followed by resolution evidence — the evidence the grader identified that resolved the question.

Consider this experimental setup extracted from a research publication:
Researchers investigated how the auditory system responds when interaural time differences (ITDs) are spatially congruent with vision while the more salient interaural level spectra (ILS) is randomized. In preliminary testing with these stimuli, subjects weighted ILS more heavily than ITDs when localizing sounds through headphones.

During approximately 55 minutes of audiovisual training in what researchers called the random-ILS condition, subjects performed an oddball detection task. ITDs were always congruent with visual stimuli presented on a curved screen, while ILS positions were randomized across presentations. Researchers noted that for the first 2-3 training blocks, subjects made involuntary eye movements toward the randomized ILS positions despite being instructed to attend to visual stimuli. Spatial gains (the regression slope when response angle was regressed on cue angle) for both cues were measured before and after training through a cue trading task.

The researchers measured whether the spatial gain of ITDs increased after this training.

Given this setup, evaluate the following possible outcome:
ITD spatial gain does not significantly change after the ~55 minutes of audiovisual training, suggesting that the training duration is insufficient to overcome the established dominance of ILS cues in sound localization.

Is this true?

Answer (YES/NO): NO